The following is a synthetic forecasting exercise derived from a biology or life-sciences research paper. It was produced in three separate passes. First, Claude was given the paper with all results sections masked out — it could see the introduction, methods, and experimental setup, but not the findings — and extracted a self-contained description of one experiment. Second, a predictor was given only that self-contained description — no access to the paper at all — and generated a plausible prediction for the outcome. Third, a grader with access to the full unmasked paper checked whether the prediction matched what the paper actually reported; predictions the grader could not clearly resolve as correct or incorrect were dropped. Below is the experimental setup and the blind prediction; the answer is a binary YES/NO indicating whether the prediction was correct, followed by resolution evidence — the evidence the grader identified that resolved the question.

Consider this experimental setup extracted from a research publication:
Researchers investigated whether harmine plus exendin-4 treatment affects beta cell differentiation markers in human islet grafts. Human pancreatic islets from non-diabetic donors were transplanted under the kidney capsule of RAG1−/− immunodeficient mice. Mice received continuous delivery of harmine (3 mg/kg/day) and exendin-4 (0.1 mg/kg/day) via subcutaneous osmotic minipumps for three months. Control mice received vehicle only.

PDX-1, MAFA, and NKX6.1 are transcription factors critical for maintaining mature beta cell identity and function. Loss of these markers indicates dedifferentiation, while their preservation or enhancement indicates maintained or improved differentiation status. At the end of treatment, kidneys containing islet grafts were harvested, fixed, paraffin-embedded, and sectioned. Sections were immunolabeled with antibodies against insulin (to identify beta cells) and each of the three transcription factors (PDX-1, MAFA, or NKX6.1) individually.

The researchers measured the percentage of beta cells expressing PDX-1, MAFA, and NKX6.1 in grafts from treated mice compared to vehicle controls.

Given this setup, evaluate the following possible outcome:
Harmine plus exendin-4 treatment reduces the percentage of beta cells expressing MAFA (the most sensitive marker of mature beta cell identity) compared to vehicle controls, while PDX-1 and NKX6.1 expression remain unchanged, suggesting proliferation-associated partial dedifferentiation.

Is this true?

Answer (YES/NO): NO